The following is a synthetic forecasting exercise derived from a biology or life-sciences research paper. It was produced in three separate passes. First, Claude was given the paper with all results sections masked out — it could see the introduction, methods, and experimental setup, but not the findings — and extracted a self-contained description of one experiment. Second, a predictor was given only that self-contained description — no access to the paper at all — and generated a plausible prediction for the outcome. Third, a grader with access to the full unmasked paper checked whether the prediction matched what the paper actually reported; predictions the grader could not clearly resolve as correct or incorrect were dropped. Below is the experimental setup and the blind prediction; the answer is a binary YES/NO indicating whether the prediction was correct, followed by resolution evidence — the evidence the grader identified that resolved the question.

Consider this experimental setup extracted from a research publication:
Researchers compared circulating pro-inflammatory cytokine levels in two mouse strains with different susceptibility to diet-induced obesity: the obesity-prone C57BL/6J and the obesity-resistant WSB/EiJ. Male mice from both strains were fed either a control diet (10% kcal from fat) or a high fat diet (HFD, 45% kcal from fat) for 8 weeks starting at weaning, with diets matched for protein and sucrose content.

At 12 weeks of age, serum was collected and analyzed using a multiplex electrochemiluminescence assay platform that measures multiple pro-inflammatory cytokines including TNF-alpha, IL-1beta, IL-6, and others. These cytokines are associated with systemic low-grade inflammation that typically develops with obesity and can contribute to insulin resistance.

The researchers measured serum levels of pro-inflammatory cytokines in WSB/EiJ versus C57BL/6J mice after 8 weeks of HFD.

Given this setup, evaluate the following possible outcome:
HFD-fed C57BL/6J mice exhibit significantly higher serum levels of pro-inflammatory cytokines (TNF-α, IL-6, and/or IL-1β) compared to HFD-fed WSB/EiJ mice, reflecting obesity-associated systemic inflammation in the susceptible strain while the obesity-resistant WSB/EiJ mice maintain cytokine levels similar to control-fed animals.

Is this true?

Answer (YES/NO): NO